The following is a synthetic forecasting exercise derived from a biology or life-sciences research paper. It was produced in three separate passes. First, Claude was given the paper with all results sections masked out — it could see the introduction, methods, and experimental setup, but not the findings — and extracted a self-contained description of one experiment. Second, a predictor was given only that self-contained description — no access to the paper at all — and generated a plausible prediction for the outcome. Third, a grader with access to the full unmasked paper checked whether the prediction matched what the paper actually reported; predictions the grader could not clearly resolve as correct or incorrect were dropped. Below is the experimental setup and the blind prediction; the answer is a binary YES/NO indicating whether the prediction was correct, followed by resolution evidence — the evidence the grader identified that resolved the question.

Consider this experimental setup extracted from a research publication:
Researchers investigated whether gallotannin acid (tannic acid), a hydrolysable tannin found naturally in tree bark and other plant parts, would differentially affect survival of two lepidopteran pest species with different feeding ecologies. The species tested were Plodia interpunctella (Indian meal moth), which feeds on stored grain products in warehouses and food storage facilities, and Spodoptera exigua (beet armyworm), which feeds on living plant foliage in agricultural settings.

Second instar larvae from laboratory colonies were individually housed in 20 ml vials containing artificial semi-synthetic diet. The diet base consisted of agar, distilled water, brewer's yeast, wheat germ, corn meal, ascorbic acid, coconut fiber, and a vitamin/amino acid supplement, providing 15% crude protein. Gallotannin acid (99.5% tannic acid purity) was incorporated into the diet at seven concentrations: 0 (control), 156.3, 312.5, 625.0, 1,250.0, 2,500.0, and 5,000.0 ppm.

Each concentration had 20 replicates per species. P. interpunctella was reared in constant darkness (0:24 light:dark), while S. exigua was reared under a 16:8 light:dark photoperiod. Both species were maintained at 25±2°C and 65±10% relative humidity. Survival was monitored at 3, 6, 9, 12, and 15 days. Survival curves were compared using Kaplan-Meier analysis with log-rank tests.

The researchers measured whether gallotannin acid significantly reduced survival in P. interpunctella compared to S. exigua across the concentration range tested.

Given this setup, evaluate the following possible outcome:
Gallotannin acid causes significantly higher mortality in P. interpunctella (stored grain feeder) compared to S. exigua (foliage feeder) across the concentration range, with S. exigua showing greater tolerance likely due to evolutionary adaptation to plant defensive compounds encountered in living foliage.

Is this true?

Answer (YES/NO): NO